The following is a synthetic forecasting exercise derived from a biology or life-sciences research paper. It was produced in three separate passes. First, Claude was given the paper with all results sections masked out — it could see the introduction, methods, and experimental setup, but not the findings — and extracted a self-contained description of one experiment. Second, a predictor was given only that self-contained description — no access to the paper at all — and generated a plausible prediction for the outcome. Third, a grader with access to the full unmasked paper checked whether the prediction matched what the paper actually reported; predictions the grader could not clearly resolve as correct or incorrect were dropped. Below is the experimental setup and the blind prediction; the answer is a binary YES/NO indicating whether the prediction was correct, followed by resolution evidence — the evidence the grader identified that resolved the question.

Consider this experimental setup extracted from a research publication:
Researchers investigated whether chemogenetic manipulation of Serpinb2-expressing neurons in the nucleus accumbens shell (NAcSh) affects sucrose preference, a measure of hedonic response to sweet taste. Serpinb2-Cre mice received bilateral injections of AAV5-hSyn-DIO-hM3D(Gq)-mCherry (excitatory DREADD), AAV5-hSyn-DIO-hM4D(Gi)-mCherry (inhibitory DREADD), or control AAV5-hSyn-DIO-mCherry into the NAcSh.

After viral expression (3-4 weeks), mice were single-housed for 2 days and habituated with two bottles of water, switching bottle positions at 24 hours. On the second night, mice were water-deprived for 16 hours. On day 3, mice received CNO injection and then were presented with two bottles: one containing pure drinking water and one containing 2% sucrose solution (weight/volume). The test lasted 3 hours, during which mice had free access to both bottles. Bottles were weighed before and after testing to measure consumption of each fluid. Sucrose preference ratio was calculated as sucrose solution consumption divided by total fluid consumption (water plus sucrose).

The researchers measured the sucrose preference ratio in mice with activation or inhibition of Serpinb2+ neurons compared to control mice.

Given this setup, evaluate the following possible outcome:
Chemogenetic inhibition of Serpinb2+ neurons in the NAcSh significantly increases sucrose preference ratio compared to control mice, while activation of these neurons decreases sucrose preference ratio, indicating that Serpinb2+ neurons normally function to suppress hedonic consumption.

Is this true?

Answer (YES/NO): NO